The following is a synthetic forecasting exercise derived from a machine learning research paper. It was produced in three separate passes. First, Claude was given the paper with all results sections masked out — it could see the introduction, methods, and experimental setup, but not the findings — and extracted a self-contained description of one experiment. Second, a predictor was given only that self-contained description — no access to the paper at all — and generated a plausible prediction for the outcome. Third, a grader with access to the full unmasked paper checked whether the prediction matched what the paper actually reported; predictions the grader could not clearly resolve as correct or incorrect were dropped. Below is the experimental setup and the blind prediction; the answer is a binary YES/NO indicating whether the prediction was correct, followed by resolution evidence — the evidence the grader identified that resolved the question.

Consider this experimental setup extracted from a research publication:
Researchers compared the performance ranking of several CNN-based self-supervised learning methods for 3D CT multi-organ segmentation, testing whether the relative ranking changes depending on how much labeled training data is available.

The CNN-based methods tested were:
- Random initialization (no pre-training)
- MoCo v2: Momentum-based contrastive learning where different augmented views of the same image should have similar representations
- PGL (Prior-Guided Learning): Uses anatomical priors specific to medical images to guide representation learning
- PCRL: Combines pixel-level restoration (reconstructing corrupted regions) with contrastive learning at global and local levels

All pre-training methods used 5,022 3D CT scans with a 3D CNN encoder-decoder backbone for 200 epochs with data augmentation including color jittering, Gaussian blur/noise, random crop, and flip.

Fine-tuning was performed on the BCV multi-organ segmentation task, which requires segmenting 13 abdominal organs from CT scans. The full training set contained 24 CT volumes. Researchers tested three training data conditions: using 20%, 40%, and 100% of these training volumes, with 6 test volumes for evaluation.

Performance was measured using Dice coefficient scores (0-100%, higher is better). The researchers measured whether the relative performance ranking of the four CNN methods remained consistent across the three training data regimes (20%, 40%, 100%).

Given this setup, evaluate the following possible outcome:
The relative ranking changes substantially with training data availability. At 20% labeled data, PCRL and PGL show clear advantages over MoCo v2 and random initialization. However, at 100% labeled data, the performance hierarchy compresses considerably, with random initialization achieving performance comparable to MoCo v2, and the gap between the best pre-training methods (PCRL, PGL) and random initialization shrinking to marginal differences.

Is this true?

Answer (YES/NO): NO